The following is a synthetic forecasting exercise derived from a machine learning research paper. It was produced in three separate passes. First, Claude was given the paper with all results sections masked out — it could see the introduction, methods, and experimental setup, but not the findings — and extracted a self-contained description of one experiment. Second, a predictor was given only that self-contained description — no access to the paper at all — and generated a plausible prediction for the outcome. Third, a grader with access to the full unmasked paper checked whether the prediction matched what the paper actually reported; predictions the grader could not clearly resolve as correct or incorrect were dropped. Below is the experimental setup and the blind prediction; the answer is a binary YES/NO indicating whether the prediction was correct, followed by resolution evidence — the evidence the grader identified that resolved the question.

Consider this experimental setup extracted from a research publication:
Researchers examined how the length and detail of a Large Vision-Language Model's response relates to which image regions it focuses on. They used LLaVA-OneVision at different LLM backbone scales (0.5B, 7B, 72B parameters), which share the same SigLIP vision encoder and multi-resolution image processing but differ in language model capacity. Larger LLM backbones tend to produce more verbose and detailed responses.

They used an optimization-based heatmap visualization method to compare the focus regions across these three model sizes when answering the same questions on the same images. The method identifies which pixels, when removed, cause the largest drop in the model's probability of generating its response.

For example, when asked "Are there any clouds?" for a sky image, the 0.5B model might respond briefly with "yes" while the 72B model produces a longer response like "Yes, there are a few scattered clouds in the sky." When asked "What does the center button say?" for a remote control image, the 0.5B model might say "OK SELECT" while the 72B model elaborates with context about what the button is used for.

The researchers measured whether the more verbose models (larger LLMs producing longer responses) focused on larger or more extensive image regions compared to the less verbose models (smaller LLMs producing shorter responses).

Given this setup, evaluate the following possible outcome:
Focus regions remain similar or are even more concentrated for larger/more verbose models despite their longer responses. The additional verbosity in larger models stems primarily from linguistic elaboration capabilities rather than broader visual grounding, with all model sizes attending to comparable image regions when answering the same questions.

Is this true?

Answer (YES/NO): YES